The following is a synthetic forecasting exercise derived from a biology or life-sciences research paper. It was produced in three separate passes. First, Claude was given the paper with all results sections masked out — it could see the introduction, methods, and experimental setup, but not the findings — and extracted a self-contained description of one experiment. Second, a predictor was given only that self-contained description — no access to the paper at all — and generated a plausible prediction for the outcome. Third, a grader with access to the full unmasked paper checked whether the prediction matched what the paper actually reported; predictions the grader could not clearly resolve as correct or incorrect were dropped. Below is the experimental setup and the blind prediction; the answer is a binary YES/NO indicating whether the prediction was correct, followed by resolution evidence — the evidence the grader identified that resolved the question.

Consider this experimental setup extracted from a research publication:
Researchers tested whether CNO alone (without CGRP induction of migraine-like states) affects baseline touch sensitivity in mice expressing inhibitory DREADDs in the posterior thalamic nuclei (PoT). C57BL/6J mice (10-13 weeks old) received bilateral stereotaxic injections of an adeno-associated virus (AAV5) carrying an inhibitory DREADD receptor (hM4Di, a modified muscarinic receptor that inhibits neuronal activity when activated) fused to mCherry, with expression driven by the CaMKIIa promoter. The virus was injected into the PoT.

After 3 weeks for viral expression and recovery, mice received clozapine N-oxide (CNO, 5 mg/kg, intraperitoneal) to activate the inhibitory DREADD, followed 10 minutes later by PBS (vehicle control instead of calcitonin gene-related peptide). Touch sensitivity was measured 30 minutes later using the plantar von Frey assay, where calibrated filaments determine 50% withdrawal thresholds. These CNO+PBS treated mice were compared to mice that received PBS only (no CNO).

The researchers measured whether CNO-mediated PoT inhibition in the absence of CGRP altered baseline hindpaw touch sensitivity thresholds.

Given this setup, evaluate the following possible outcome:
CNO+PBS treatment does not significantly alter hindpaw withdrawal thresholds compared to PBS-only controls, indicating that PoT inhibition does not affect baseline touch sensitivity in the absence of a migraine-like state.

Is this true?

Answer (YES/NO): YES